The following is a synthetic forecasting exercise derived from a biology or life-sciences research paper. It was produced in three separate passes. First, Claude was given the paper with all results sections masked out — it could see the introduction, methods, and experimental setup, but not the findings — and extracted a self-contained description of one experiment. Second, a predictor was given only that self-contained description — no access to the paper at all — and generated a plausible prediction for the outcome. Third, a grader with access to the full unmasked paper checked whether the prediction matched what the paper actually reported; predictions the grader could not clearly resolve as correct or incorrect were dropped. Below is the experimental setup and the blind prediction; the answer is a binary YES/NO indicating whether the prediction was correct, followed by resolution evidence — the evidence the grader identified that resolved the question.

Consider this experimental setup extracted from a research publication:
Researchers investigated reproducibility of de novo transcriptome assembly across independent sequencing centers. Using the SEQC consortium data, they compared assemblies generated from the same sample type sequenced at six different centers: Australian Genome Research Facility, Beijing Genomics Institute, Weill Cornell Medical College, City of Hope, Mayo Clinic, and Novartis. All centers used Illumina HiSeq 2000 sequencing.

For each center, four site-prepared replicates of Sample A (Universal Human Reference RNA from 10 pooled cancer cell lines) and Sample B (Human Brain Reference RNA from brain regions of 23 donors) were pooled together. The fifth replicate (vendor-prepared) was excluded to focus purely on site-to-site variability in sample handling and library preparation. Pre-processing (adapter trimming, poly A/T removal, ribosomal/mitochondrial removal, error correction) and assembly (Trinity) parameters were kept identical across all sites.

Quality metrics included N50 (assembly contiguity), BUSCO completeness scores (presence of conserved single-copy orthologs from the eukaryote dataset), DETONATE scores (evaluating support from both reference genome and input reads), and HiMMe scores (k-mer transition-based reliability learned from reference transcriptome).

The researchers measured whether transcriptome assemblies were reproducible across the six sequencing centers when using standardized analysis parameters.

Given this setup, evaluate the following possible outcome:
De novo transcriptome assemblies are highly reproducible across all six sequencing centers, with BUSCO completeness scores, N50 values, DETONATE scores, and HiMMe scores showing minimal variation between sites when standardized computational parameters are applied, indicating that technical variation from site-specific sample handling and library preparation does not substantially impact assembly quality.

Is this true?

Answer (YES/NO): NO